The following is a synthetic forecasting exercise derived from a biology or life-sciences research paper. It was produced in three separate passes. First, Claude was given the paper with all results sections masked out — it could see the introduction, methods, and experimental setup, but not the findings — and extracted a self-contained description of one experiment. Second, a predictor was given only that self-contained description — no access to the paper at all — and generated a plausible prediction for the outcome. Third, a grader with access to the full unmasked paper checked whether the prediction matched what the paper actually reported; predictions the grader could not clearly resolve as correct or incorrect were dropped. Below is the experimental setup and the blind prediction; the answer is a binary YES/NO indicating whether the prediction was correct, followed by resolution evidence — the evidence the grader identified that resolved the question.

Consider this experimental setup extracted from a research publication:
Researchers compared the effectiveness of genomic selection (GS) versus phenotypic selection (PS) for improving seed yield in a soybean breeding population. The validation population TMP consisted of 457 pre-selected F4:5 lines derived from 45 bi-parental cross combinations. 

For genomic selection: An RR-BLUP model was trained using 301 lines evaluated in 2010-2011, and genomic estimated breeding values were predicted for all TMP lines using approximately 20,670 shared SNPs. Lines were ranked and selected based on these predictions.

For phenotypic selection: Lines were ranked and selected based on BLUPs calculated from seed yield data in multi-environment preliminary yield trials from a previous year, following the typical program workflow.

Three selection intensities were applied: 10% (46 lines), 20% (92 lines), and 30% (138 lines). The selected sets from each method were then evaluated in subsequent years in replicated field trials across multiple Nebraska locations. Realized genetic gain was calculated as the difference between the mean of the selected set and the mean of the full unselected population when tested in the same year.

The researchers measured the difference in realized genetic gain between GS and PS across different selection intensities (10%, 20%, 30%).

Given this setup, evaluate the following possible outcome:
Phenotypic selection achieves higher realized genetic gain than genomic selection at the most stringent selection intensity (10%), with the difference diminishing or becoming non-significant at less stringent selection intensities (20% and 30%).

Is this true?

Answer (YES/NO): NO